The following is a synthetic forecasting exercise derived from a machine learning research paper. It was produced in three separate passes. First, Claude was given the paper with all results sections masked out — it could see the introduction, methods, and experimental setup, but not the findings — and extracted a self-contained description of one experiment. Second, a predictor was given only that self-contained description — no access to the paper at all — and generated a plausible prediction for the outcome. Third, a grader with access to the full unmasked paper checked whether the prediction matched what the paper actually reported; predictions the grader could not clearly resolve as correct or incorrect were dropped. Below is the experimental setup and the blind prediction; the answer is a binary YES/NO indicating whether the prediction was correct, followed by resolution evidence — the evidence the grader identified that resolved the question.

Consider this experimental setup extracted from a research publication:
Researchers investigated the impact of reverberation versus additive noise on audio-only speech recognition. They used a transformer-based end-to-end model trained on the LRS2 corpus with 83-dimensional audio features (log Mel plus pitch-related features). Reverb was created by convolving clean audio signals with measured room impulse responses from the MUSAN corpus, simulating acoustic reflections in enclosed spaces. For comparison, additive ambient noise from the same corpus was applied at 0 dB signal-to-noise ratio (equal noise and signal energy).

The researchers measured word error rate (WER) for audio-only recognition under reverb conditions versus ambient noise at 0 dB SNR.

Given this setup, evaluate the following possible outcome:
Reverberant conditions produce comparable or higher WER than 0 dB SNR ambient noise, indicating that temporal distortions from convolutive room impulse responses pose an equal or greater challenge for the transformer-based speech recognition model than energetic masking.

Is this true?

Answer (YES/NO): NO